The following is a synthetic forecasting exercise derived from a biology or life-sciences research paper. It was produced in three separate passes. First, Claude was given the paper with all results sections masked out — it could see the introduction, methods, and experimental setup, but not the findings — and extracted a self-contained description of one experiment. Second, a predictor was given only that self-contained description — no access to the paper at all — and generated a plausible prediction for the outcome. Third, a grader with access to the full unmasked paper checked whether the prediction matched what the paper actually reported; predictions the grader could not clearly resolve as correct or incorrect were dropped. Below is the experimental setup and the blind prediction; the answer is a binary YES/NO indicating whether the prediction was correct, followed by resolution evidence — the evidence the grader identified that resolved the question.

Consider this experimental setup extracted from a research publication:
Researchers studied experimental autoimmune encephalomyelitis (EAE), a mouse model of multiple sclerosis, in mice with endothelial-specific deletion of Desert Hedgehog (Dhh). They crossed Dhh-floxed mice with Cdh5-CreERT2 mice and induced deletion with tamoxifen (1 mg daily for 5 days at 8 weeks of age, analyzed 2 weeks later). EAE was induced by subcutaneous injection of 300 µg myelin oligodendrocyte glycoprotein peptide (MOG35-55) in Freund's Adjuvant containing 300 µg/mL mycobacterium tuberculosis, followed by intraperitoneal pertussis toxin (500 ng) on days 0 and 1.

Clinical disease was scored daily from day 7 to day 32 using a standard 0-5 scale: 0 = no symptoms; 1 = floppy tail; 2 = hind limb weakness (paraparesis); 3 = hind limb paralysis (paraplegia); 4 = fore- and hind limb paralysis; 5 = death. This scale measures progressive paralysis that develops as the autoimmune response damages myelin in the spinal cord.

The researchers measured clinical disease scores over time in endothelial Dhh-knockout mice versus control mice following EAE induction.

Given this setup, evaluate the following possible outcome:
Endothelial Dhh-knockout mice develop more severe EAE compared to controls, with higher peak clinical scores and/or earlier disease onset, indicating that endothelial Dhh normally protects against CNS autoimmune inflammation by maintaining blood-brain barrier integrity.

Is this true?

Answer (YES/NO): NO